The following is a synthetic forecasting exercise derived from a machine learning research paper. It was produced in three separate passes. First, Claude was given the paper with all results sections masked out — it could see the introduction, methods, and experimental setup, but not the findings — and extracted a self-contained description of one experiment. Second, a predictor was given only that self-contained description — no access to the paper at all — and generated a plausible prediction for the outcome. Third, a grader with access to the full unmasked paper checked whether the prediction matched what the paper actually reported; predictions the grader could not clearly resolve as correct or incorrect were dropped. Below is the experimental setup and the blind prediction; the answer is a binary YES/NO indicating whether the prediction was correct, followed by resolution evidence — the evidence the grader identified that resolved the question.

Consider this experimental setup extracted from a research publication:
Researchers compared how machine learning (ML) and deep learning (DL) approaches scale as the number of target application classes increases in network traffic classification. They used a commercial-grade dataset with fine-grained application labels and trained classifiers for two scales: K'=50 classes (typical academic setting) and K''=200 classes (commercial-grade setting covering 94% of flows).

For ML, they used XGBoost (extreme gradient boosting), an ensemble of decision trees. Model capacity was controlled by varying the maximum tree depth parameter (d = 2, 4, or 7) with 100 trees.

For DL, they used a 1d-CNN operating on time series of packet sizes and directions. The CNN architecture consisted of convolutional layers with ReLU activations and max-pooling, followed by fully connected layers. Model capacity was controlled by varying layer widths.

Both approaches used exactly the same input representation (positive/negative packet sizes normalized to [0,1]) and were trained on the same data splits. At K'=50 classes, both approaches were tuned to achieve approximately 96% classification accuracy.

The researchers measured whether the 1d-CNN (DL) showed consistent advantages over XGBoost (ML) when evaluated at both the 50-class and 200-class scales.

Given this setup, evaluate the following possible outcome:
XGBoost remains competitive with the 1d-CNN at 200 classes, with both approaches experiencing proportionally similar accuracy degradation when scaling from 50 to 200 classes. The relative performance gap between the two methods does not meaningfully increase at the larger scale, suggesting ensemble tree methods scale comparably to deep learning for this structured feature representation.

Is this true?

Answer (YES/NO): YES